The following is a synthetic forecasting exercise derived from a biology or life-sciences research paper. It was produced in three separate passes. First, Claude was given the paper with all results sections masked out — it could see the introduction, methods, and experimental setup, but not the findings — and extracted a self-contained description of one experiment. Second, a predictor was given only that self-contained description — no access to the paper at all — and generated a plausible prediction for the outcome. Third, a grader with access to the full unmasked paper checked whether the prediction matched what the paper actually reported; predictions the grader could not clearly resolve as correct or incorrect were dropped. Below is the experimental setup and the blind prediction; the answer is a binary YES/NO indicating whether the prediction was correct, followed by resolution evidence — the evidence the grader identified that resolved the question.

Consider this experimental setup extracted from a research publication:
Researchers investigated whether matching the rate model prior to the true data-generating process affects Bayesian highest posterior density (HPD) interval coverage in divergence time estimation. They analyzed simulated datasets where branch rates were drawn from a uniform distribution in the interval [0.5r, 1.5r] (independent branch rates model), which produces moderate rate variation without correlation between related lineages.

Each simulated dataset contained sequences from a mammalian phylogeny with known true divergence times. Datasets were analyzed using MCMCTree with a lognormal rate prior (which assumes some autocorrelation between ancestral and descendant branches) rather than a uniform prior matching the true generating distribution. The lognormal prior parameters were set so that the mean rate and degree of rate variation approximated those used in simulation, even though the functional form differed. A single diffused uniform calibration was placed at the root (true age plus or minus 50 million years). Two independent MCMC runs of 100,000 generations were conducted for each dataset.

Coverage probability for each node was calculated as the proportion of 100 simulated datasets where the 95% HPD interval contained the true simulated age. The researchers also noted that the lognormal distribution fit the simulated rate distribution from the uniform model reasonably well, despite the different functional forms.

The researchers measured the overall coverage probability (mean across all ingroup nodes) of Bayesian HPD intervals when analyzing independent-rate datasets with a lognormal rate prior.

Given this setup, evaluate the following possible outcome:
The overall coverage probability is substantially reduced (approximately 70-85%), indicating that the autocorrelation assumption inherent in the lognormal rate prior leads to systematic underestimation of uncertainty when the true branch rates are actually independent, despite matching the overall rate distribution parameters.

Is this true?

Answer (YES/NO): NO